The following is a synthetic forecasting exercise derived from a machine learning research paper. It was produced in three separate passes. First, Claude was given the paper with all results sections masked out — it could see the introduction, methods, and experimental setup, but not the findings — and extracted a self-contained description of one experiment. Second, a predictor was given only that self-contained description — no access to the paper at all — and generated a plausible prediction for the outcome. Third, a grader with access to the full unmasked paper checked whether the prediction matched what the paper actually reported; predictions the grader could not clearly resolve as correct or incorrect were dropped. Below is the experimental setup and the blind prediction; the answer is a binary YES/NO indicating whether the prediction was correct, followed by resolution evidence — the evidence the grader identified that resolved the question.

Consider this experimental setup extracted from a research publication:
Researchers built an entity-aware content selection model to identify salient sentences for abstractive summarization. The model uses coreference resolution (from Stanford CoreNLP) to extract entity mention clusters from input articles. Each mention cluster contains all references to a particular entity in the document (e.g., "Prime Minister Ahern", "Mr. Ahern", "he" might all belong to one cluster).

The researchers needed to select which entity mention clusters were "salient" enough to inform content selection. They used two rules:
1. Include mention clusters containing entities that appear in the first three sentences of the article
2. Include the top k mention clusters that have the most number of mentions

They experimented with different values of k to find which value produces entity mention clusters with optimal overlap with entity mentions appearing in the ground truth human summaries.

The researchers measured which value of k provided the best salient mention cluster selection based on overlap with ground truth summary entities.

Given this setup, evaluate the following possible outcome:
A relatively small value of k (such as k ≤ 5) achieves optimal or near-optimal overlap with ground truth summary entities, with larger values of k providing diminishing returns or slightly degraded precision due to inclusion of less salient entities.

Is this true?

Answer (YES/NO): NO